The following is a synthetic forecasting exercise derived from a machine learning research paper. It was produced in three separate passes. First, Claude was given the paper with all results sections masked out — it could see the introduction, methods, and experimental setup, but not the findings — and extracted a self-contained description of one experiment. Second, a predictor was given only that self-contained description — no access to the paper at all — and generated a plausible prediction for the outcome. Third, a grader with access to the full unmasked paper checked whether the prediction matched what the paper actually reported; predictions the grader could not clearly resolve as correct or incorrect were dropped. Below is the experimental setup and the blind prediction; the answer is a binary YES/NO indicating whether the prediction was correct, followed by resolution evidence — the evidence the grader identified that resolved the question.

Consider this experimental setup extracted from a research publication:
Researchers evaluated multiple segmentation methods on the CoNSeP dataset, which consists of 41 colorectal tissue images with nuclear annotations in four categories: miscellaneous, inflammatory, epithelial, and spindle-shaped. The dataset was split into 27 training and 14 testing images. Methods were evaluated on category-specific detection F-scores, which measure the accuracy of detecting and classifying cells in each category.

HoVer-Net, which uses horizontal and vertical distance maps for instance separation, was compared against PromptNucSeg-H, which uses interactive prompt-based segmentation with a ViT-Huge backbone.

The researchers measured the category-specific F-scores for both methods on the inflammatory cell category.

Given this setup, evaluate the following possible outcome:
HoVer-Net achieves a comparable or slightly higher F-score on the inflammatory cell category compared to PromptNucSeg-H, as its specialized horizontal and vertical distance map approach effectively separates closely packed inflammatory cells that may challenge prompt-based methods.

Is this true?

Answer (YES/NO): NO